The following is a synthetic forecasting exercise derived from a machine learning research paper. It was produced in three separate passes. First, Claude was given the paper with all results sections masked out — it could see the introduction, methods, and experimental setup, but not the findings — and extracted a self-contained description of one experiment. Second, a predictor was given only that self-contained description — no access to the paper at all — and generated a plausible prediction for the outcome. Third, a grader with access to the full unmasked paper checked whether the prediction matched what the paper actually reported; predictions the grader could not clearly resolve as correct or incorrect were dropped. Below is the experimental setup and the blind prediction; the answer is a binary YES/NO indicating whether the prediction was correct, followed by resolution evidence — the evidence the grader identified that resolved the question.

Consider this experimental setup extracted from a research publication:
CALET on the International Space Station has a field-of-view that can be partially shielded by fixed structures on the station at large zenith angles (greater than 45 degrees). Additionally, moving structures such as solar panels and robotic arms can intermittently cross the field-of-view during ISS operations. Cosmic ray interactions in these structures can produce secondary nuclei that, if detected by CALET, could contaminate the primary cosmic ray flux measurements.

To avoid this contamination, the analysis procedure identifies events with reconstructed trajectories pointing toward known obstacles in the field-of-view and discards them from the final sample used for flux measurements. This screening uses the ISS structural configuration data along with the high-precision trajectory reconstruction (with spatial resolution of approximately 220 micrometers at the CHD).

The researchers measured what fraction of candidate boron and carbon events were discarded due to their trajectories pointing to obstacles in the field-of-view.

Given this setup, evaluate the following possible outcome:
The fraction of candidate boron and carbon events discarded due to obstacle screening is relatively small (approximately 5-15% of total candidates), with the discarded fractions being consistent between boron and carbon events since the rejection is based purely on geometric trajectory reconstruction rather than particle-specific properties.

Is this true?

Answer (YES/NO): YES